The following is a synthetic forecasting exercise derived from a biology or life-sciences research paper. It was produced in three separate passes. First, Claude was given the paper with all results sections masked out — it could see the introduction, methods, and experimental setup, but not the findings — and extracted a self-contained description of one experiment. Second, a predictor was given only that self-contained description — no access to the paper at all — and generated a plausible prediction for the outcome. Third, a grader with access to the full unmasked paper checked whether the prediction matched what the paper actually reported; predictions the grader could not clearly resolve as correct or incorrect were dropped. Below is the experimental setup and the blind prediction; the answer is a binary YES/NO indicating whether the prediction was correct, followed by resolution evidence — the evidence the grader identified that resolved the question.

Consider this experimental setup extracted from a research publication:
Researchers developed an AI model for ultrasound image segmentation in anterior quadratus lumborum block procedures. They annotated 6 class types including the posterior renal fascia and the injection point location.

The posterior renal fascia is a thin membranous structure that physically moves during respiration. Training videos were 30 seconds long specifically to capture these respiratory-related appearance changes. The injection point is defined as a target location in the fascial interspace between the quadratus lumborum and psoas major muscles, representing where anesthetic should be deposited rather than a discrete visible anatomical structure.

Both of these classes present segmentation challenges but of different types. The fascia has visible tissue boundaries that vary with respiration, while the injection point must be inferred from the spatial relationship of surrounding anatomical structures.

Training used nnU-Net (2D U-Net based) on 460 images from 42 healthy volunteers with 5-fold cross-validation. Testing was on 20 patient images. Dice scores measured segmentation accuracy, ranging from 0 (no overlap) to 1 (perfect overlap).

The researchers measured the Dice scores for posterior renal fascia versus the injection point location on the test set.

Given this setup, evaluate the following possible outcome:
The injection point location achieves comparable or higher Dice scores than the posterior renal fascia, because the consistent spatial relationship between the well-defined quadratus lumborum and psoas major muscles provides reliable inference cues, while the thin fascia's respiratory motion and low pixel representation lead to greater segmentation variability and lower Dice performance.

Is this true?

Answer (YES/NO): YES